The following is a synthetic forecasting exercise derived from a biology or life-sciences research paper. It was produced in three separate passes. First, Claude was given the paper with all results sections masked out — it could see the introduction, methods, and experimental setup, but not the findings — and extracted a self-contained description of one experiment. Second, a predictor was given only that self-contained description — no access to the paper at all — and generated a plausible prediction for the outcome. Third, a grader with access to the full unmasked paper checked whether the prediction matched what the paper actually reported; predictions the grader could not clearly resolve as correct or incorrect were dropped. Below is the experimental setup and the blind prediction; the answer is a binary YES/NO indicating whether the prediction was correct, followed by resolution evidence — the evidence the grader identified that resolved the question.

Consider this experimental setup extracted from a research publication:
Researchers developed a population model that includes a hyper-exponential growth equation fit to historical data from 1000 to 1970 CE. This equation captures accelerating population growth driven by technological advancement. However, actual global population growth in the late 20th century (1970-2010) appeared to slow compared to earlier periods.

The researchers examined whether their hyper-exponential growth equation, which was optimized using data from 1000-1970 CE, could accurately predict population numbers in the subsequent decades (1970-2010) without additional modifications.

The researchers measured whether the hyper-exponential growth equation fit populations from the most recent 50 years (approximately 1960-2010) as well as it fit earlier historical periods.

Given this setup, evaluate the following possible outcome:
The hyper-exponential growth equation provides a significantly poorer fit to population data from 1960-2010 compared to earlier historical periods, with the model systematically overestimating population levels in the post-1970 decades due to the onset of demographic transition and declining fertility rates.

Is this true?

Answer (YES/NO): NO